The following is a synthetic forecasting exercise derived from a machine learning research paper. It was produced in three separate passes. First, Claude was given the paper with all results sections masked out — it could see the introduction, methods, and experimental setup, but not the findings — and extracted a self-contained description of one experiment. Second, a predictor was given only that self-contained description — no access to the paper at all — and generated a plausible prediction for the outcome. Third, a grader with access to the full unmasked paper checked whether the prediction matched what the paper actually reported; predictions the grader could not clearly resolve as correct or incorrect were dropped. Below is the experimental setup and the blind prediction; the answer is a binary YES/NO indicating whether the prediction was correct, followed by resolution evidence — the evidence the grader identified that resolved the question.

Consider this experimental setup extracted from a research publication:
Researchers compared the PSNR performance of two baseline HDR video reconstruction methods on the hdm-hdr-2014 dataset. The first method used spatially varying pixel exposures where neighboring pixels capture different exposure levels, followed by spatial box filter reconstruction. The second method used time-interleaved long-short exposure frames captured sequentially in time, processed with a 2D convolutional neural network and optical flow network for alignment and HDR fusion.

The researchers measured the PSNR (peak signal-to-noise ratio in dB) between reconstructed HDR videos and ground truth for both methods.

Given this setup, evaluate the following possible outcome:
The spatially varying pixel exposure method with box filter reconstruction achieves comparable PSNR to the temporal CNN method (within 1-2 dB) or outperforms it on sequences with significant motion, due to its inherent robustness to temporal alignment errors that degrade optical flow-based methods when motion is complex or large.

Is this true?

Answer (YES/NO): NO